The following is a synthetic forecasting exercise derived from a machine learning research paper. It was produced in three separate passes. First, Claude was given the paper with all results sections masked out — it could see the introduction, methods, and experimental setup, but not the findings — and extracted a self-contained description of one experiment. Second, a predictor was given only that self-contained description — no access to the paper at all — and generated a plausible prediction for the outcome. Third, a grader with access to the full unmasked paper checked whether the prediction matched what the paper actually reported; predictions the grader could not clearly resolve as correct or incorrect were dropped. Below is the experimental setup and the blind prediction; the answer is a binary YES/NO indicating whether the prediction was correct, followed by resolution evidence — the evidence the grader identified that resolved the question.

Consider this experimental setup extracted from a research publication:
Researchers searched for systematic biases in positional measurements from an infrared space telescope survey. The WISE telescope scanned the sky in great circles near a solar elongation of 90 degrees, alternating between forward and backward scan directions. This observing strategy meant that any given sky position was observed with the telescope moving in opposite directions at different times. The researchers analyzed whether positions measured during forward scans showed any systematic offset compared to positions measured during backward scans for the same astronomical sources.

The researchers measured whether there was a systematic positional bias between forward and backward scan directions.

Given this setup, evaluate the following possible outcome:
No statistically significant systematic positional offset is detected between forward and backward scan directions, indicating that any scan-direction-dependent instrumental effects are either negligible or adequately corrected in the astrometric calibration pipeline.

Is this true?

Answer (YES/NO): NO